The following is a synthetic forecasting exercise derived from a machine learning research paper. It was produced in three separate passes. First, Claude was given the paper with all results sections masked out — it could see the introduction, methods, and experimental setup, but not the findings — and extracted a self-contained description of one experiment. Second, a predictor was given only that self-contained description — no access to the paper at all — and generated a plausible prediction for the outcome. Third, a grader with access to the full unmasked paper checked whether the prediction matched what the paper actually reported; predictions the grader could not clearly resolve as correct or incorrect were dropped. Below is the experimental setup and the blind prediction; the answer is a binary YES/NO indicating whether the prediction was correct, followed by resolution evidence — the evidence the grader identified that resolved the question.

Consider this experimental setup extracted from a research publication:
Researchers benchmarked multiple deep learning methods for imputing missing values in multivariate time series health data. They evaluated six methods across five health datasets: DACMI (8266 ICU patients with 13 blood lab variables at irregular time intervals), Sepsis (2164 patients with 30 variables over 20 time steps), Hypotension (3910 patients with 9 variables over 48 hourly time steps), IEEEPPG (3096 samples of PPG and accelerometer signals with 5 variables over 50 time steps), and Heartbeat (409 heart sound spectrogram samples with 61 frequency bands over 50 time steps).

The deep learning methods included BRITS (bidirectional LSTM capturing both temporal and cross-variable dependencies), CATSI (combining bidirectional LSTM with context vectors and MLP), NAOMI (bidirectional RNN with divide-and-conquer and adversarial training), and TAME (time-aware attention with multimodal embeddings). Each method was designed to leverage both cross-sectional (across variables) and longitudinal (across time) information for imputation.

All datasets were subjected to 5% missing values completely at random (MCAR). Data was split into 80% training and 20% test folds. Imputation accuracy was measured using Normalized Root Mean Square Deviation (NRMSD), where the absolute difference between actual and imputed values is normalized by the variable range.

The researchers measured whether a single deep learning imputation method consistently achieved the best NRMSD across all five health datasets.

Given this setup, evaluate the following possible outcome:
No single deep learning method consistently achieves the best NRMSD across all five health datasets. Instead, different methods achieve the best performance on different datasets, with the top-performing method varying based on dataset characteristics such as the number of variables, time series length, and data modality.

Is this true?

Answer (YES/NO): YES